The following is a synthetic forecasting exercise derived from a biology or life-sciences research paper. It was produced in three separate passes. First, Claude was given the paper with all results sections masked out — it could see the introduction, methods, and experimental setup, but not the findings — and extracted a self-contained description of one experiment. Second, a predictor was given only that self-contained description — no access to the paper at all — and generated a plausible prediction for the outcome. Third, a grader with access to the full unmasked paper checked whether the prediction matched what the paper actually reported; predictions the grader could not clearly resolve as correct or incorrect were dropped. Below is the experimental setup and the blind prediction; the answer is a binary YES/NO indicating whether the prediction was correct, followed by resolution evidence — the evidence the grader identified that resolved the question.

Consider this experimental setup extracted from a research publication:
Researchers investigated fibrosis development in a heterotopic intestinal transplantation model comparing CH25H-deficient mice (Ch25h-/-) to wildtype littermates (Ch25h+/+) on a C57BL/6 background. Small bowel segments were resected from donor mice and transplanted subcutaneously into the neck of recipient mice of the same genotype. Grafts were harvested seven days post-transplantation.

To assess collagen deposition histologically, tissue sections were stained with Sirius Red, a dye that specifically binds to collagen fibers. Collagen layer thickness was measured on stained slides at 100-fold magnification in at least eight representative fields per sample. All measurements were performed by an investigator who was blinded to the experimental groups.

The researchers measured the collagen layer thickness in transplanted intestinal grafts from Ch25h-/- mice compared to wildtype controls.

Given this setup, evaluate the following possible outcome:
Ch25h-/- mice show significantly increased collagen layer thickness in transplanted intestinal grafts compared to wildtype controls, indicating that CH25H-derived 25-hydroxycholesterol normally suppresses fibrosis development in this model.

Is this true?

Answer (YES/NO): NO